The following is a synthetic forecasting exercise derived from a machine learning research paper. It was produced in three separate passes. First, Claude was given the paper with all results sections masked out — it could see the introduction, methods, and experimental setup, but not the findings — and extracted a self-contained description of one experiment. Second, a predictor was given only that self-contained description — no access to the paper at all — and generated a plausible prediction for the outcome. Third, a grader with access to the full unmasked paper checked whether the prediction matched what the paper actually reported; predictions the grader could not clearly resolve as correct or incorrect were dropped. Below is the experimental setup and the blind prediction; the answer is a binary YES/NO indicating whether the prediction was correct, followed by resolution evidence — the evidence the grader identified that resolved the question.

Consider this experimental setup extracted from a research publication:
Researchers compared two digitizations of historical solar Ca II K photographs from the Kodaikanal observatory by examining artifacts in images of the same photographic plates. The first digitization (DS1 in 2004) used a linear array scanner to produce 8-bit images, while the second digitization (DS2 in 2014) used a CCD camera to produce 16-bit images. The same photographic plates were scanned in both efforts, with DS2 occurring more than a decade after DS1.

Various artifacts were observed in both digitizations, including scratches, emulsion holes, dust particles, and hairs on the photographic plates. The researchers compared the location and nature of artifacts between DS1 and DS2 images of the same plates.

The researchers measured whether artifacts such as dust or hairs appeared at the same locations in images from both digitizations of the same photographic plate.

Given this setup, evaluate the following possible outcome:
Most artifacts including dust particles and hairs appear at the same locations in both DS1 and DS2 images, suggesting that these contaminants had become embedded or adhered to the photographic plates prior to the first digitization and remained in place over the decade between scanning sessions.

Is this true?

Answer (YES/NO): NO